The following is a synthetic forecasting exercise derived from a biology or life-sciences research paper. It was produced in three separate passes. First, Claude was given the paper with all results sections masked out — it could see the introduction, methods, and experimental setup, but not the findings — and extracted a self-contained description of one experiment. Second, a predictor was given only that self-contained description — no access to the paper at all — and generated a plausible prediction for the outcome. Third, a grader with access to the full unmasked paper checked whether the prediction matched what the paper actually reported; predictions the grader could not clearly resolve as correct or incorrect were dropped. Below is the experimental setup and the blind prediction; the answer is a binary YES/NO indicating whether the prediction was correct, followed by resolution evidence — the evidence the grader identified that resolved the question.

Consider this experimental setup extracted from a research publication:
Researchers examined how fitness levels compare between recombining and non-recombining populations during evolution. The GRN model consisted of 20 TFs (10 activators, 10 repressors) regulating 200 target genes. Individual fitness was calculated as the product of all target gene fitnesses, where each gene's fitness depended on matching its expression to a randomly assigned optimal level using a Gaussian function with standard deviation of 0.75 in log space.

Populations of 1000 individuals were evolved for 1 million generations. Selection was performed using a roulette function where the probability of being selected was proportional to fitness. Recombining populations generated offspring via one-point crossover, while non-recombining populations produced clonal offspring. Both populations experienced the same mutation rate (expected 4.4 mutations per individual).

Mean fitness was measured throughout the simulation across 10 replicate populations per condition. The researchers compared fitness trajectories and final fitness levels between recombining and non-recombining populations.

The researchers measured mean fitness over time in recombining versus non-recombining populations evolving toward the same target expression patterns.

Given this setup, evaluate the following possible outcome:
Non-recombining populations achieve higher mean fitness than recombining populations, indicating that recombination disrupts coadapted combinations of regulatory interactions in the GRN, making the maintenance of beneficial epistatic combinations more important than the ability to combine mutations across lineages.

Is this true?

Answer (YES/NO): NO